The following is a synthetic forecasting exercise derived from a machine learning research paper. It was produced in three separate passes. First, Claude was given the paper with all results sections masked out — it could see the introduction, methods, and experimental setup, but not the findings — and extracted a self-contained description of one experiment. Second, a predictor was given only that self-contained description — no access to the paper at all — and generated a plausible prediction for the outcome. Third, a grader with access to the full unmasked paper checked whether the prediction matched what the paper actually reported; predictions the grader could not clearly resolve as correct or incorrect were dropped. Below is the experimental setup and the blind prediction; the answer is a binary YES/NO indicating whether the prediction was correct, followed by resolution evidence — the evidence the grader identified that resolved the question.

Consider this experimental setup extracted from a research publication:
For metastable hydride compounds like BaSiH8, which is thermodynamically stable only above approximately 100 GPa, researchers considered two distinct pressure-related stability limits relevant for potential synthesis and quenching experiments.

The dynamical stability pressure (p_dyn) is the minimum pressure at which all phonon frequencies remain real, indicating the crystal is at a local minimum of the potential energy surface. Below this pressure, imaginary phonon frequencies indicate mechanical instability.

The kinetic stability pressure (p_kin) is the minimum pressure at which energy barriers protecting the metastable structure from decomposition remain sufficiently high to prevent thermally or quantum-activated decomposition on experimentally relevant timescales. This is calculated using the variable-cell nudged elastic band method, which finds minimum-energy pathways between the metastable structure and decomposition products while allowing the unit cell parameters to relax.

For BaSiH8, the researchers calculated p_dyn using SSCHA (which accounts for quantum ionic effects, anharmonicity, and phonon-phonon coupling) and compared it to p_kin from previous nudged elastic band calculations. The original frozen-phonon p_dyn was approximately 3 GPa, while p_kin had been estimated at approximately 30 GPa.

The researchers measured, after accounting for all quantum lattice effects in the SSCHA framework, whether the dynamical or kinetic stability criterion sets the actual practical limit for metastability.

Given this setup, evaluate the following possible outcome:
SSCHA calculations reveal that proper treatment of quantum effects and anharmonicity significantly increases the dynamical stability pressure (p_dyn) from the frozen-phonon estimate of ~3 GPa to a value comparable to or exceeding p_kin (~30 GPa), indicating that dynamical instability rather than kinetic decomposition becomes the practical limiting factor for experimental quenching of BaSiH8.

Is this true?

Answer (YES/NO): NO